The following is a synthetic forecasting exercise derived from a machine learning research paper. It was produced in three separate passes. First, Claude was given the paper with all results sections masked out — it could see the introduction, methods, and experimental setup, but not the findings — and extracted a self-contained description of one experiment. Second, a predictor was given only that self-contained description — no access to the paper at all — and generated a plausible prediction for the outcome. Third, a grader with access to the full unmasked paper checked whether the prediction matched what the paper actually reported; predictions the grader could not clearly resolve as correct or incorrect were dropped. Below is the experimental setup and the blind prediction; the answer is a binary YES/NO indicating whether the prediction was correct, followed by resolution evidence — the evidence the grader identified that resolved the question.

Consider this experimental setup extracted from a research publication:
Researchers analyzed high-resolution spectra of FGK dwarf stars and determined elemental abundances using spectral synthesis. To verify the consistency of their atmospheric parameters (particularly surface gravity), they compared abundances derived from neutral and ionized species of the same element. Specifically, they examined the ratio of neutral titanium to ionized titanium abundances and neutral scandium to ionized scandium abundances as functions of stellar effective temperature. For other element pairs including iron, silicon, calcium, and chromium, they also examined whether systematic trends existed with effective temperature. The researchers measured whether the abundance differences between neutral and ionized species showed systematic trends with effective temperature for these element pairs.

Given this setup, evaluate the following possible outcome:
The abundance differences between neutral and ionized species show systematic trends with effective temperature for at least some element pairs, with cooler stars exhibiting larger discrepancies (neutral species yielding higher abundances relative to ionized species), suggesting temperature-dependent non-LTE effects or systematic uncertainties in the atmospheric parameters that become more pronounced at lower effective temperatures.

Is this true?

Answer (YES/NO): NO